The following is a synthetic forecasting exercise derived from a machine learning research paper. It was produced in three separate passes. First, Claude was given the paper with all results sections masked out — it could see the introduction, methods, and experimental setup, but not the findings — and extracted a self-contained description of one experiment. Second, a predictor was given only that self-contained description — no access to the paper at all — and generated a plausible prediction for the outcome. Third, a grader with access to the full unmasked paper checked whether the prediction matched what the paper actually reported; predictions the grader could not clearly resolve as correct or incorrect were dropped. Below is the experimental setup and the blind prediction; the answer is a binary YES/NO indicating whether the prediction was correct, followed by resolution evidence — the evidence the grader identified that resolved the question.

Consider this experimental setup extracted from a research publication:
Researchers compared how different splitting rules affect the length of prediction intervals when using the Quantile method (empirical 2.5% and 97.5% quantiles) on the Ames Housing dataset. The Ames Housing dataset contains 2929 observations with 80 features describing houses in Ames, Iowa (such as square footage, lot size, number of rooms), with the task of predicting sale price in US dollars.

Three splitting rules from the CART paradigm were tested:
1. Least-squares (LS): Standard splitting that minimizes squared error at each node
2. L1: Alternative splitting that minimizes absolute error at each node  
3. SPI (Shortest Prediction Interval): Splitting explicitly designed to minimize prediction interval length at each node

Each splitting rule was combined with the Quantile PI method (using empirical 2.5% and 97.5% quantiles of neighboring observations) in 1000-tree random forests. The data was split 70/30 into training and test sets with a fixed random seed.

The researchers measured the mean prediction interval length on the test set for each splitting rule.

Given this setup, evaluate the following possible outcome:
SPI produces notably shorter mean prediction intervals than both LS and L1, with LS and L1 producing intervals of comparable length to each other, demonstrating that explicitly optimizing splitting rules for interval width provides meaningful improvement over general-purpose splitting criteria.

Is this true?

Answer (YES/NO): NO